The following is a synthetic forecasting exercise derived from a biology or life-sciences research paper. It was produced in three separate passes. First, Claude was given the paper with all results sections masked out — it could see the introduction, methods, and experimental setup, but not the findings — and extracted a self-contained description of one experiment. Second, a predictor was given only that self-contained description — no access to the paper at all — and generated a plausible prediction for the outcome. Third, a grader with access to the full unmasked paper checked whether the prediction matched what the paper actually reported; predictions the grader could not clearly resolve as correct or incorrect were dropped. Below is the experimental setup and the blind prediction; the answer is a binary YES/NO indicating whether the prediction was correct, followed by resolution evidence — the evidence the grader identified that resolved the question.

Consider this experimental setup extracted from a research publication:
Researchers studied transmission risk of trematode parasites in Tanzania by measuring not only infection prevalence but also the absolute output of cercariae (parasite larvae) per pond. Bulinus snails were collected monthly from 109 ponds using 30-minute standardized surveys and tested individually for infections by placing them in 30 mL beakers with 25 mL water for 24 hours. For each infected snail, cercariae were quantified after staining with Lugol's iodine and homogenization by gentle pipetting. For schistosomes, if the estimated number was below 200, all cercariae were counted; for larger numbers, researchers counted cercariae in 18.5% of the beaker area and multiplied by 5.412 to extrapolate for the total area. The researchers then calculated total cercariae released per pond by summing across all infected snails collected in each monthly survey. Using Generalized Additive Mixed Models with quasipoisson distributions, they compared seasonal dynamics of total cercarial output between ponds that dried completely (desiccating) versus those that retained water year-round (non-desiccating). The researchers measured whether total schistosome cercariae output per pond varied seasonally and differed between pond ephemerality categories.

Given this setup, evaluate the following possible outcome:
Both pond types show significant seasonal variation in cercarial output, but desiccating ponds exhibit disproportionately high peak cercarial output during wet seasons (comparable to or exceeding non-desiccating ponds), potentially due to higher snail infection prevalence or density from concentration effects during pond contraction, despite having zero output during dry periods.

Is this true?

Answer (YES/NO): NO